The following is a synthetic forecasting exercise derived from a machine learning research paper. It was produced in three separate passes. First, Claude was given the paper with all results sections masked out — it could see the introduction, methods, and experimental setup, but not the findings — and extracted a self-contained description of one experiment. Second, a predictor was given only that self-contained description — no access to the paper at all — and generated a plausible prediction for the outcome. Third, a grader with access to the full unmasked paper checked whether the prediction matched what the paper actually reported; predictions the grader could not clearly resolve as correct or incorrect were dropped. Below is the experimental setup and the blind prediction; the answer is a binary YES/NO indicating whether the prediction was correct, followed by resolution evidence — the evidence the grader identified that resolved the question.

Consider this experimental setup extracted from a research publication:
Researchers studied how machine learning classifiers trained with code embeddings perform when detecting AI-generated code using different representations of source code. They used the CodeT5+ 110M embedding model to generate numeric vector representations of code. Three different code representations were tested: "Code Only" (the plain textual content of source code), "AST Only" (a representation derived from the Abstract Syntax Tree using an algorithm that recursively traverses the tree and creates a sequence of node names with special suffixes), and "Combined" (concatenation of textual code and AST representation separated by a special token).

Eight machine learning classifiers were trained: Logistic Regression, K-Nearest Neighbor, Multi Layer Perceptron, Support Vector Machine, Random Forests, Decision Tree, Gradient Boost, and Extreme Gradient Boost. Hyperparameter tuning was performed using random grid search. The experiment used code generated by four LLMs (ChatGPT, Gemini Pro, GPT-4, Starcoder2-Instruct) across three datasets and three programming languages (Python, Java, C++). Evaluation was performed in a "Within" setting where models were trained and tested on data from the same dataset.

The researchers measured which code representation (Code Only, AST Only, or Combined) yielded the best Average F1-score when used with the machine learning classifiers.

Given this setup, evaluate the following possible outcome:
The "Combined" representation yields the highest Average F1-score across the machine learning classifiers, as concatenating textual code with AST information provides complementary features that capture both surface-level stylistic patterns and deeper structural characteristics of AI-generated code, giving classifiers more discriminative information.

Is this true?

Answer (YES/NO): NO